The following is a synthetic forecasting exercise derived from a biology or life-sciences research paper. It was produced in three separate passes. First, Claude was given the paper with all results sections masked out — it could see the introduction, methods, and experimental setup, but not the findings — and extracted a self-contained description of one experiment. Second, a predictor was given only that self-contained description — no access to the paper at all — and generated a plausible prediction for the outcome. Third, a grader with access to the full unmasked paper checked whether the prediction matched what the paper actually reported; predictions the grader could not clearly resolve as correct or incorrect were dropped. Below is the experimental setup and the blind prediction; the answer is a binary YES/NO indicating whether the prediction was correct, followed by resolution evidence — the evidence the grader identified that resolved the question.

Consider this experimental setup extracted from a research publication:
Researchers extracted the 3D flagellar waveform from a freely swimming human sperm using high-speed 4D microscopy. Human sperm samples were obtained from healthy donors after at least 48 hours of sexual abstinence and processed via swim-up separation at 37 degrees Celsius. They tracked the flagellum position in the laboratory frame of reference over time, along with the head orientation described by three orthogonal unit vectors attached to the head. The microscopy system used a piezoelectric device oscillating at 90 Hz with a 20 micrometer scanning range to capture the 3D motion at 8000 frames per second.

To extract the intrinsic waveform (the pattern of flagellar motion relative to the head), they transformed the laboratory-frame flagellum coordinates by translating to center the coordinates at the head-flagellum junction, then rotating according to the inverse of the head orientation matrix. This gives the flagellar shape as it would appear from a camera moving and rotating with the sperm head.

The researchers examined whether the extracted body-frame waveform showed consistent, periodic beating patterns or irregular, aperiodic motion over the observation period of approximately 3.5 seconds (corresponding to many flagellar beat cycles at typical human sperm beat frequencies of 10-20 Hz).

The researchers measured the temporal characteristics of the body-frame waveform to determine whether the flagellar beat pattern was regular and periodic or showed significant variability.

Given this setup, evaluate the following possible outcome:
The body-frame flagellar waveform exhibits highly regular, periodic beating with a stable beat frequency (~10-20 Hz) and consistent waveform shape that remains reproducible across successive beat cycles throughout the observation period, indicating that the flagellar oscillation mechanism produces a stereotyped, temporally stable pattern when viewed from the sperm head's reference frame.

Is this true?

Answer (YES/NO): YES